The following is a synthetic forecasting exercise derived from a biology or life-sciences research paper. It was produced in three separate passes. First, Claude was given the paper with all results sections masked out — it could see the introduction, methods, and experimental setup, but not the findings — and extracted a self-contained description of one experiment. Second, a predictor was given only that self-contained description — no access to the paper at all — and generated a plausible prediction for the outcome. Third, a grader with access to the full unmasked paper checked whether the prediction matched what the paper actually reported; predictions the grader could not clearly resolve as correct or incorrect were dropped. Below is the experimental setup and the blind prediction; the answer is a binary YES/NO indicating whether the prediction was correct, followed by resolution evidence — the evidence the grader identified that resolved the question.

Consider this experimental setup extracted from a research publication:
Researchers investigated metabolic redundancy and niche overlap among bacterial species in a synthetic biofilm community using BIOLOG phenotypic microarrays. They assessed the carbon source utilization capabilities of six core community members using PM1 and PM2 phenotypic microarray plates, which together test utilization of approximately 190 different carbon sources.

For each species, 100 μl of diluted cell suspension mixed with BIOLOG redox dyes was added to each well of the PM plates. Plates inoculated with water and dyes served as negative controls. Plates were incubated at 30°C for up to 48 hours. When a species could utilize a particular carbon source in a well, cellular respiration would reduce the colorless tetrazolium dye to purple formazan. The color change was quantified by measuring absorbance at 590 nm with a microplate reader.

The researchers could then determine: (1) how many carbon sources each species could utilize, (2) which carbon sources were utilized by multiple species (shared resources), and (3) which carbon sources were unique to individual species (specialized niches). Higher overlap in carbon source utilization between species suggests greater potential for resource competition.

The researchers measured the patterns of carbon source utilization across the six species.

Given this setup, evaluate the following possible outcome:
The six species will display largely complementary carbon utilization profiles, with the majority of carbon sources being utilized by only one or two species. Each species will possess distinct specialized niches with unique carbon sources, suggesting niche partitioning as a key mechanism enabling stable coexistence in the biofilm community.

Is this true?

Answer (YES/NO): NO